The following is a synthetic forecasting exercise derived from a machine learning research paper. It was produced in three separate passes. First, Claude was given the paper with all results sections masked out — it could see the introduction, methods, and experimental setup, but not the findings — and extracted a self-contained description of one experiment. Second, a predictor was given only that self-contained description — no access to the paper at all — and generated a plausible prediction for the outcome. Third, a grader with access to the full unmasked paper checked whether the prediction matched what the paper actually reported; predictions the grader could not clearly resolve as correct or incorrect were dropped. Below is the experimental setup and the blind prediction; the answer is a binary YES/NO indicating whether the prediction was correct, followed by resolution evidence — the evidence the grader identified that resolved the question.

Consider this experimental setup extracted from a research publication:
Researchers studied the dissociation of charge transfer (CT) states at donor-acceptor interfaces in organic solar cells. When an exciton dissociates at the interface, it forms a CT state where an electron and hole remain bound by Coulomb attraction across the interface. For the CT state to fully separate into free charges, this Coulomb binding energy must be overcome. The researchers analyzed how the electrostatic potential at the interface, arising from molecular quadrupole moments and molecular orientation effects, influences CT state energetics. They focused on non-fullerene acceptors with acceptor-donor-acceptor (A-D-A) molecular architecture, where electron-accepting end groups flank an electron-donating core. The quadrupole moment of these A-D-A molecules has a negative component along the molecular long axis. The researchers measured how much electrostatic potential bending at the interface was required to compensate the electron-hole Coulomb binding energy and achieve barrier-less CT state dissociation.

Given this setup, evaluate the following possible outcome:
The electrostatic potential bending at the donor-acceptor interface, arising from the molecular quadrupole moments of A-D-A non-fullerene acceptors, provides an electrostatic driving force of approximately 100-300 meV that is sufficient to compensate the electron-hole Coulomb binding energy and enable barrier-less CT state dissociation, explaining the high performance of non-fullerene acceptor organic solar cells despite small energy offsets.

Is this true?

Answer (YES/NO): NO